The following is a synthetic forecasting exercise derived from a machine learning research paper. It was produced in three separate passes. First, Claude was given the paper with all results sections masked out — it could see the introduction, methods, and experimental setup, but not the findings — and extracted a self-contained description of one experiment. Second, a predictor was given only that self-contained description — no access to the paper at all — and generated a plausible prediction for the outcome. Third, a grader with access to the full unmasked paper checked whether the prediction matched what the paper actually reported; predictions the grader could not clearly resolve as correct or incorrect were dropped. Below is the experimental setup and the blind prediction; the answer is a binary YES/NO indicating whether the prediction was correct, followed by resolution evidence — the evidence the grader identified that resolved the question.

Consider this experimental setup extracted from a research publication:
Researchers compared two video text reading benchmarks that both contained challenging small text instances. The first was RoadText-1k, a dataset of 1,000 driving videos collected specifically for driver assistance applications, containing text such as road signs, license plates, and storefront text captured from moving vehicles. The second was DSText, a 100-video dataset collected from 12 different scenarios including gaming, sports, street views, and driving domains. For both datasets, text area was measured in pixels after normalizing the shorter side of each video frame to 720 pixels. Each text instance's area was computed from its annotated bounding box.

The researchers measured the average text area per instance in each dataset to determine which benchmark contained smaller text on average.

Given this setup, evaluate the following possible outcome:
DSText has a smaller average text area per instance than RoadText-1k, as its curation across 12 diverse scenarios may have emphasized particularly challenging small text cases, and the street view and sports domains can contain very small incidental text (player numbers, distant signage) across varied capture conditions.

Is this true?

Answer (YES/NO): YES